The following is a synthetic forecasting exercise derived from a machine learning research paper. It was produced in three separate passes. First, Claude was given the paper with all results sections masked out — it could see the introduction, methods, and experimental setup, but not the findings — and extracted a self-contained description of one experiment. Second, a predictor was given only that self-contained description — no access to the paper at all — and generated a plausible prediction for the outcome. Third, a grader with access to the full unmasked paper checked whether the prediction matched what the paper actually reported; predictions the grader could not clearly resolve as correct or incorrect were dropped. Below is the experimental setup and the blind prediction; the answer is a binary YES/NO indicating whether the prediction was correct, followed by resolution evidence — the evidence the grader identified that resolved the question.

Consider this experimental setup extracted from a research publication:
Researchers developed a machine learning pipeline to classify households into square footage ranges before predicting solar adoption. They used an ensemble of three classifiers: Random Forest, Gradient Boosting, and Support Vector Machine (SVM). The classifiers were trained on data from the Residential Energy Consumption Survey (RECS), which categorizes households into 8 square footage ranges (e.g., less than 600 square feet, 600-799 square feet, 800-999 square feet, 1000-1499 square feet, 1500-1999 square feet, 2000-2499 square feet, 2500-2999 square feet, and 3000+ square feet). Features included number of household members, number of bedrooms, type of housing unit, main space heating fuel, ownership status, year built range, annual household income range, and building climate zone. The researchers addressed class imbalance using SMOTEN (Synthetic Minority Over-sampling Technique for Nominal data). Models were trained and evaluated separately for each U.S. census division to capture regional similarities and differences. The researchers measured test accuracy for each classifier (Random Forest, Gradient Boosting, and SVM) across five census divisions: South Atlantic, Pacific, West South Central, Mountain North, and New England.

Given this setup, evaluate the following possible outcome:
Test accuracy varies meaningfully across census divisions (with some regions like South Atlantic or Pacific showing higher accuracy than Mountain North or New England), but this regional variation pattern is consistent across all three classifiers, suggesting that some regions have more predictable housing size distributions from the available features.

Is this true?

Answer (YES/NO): YES